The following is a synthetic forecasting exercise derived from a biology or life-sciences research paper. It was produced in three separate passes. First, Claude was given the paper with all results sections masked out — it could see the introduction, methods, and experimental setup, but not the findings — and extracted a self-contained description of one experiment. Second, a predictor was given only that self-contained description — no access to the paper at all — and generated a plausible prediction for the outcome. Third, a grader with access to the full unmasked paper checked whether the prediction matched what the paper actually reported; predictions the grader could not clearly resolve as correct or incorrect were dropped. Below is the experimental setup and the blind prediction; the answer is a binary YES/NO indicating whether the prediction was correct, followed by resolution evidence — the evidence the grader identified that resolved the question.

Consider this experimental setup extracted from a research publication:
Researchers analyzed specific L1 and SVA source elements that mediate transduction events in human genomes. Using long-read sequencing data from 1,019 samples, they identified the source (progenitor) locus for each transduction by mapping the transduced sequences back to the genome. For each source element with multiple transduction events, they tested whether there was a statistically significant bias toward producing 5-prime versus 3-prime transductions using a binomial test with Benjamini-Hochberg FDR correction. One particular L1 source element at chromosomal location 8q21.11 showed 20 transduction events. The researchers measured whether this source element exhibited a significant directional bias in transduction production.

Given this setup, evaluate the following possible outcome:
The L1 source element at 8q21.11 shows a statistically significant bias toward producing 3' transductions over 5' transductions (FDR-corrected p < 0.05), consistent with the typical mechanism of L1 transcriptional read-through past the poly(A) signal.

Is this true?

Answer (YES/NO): NO